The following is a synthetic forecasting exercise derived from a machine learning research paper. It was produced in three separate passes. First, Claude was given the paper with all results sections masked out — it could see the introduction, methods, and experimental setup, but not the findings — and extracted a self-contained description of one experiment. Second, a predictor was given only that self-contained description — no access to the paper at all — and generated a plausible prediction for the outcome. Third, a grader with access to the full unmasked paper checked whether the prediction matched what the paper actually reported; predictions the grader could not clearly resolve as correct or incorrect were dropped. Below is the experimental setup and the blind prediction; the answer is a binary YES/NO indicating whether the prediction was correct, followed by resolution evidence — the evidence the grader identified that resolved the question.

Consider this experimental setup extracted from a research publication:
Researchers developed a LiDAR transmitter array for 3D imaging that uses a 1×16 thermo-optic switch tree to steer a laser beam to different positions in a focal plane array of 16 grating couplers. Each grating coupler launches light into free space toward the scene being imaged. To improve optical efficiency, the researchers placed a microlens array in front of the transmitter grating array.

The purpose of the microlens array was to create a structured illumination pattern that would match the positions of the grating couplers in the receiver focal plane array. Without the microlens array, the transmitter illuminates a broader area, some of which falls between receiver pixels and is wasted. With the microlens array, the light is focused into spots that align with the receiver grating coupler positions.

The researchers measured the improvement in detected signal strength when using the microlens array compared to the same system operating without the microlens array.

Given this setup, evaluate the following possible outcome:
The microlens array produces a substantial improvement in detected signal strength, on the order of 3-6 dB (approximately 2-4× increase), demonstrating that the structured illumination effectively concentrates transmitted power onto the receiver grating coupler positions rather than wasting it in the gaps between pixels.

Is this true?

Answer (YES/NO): NO